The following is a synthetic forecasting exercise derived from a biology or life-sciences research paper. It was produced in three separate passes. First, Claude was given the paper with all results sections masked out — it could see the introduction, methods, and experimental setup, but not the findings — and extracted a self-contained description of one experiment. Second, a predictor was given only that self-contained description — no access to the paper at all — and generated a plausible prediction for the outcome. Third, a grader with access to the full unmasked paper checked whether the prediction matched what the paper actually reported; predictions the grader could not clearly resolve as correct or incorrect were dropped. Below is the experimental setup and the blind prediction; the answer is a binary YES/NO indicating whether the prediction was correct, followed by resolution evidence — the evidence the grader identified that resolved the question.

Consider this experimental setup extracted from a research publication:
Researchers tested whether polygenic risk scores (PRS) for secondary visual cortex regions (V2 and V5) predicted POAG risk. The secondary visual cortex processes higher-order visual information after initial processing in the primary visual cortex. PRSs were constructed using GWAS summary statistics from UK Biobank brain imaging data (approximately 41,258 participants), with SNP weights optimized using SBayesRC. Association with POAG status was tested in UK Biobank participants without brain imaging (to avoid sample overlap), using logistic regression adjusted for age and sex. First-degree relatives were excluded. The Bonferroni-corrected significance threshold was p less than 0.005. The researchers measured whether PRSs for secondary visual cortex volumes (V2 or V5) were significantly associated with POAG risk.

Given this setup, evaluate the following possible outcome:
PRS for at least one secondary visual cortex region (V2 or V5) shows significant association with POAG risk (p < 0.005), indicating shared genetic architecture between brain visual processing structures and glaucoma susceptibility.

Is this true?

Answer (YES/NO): NO